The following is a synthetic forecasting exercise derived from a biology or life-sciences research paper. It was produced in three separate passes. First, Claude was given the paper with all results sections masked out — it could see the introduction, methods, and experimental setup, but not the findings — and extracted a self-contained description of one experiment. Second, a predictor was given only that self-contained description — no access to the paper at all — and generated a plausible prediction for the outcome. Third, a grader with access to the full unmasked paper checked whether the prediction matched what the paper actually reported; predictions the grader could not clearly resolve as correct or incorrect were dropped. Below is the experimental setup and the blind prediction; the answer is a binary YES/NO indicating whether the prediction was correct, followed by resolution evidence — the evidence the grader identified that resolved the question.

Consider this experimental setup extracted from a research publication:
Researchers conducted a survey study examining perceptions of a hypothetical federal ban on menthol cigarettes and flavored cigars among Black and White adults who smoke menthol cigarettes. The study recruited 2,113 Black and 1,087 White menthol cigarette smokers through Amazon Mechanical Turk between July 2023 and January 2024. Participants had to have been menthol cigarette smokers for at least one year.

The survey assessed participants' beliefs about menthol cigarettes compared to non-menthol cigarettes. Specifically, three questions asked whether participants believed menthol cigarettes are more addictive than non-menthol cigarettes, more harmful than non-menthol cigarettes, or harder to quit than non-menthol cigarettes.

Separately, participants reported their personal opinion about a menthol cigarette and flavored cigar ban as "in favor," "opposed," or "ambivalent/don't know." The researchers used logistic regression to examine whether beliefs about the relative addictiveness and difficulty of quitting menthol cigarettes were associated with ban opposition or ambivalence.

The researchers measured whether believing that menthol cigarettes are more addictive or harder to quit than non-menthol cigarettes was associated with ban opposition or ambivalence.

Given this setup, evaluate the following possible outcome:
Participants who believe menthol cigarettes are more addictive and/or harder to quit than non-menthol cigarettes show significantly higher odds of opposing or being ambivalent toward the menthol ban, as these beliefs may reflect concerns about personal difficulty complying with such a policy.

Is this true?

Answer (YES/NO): YES